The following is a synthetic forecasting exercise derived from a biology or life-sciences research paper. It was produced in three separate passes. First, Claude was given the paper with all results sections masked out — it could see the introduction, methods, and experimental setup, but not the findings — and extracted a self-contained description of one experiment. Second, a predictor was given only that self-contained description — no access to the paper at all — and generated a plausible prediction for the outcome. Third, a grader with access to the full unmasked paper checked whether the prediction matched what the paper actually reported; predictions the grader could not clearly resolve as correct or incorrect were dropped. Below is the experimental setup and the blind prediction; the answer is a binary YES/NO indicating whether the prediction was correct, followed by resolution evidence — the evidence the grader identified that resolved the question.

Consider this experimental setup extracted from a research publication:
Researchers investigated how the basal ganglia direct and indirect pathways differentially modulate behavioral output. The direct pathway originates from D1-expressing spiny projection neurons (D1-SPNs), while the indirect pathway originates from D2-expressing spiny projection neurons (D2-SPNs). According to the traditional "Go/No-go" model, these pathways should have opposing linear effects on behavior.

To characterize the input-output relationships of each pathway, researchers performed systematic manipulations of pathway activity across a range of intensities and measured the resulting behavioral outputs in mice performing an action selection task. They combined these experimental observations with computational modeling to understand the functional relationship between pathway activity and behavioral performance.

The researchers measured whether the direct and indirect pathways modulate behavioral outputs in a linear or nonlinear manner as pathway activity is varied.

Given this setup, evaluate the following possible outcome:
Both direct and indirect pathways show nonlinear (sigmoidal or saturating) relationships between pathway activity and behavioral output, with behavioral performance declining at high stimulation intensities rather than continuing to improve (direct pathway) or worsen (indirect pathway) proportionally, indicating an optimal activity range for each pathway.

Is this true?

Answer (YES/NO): NO